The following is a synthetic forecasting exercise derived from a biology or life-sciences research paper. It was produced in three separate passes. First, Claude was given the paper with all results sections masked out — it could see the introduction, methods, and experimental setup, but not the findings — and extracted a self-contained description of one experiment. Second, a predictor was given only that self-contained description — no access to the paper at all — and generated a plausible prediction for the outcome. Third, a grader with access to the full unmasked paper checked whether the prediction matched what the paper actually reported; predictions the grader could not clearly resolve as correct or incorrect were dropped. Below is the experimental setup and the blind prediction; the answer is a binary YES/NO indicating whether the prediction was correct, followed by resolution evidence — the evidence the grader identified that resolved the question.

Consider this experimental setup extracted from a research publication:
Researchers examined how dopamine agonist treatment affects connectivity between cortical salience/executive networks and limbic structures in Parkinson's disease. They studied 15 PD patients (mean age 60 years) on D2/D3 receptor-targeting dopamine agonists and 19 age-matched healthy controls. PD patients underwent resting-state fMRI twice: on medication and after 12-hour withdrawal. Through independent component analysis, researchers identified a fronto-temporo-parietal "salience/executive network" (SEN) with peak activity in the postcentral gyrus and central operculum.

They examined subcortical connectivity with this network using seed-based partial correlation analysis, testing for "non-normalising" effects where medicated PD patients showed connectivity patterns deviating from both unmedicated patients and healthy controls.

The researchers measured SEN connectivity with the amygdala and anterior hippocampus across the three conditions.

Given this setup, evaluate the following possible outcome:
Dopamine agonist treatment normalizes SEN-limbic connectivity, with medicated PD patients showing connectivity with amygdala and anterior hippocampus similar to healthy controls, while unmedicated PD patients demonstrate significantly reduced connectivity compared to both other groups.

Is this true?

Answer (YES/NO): NO